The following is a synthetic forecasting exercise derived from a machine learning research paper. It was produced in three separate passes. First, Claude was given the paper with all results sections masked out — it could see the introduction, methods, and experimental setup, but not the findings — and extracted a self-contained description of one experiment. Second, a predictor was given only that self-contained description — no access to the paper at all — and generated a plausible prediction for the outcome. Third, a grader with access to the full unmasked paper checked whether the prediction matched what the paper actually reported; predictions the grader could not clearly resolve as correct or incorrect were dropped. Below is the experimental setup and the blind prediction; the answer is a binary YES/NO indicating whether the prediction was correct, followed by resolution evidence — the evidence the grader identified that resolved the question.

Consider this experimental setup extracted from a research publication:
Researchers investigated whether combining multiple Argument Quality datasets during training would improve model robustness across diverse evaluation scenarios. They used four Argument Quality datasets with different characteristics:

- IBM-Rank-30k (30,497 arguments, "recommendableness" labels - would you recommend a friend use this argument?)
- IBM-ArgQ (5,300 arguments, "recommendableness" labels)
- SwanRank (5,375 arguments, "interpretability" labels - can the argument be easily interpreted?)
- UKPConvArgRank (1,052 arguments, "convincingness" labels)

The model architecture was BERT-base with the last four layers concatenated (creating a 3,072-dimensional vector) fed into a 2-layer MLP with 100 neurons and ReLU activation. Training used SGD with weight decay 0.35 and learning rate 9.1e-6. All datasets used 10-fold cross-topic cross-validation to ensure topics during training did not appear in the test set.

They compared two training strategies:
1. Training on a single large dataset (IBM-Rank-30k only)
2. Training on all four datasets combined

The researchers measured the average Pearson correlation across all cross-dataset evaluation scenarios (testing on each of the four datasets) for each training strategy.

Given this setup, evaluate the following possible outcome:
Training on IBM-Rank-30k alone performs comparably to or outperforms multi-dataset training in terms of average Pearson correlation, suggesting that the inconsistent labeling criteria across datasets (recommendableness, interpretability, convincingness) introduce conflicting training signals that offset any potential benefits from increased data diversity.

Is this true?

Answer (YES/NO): NO